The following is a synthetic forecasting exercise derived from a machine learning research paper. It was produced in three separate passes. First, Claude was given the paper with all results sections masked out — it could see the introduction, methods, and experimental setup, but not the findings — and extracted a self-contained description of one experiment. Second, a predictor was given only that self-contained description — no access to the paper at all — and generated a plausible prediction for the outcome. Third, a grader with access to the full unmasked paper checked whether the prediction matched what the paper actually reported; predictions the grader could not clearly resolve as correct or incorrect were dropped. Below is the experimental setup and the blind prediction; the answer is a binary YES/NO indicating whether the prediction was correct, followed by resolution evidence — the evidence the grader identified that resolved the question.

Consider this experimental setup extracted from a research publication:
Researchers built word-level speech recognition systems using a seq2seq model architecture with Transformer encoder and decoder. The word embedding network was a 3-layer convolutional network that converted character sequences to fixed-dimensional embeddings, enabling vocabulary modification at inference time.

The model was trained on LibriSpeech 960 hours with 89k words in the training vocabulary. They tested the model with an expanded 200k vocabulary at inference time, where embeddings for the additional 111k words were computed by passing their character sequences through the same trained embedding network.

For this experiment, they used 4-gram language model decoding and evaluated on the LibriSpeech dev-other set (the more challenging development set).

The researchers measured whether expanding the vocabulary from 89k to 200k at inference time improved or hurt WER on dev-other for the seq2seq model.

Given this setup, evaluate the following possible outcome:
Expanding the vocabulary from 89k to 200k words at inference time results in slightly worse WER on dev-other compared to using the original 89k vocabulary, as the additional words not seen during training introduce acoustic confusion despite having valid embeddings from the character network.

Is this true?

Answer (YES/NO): NO